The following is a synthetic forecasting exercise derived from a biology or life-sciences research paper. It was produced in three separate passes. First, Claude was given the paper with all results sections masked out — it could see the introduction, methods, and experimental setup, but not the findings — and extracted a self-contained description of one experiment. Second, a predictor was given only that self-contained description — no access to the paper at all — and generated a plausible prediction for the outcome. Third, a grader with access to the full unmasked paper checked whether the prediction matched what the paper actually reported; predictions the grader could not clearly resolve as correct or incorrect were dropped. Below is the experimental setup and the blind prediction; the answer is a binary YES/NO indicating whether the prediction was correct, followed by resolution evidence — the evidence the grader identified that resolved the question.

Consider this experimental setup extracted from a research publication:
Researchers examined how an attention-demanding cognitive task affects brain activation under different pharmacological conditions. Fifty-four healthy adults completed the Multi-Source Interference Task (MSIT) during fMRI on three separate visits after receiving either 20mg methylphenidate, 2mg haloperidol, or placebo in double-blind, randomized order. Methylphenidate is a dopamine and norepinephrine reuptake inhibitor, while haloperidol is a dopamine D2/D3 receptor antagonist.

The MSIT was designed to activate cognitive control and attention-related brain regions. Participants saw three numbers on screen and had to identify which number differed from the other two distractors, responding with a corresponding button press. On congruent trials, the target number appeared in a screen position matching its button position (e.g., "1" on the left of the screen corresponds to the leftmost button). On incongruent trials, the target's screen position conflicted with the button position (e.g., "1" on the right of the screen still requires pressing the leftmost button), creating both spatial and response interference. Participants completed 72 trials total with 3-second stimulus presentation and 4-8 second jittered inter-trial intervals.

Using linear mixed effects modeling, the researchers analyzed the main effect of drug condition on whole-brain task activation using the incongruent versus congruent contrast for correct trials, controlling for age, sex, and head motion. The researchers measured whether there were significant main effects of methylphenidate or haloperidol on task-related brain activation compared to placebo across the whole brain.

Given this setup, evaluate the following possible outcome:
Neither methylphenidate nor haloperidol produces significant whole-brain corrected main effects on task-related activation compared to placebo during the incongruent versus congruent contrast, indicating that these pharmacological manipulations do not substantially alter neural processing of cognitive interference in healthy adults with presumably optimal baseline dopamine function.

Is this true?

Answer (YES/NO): YES